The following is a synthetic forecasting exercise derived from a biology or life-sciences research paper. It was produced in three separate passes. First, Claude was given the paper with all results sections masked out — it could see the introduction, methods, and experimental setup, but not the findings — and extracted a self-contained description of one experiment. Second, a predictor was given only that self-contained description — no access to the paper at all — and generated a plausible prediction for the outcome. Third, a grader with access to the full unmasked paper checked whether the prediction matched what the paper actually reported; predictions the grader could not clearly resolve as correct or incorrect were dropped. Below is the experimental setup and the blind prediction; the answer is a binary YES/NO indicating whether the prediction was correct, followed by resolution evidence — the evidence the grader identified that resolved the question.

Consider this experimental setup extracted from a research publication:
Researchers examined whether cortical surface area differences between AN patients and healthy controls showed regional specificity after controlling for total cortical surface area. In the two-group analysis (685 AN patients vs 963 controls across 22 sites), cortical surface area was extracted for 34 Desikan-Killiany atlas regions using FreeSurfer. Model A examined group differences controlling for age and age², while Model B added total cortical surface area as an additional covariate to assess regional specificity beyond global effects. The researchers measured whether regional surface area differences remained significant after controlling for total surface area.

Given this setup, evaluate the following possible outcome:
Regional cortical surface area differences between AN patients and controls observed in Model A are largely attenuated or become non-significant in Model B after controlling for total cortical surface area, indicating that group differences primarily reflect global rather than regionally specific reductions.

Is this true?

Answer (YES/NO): YES